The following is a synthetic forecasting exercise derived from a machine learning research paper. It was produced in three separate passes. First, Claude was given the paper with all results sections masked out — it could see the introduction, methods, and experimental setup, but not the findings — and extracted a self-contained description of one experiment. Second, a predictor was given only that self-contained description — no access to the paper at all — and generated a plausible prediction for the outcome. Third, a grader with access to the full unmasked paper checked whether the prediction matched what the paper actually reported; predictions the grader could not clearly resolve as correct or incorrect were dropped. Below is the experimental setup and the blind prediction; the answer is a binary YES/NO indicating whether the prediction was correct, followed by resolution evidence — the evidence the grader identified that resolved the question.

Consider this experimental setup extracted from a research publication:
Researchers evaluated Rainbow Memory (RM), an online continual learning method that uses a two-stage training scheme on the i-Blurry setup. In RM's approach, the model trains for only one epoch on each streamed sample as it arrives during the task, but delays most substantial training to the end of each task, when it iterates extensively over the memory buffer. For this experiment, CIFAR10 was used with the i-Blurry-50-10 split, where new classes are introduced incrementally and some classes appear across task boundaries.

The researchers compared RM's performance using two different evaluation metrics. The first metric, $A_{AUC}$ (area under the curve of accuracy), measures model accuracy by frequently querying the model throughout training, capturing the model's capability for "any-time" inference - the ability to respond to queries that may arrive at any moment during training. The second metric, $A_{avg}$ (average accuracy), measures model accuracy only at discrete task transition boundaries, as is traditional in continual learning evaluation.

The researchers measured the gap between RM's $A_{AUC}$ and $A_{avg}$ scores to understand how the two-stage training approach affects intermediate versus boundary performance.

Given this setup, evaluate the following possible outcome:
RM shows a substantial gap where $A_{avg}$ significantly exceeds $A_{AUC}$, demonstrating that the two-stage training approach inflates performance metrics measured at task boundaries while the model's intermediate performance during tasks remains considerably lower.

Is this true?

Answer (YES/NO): YES